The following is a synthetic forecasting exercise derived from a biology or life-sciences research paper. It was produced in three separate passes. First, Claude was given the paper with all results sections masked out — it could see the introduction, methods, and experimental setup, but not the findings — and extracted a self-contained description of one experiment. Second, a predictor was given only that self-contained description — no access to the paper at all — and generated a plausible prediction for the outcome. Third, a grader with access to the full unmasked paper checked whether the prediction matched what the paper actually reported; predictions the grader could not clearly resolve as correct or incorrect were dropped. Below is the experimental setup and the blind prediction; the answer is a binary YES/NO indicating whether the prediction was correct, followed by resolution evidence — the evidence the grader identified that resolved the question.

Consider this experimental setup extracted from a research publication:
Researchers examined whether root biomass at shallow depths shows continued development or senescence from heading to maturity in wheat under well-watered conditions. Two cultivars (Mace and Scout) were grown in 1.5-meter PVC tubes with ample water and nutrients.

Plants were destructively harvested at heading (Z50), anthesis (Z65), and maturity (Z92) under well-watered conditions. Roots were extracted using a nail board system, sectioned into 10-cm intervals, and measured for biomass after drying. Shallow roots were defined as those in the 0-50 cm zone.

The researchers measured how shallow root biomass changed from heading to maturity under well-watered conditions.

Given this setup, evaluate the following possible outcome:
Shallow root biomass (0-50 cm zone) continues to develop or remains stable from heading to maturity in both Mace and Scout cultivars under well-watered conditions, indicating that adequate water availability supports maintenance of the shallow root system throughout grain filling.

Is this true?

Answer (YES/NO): NO